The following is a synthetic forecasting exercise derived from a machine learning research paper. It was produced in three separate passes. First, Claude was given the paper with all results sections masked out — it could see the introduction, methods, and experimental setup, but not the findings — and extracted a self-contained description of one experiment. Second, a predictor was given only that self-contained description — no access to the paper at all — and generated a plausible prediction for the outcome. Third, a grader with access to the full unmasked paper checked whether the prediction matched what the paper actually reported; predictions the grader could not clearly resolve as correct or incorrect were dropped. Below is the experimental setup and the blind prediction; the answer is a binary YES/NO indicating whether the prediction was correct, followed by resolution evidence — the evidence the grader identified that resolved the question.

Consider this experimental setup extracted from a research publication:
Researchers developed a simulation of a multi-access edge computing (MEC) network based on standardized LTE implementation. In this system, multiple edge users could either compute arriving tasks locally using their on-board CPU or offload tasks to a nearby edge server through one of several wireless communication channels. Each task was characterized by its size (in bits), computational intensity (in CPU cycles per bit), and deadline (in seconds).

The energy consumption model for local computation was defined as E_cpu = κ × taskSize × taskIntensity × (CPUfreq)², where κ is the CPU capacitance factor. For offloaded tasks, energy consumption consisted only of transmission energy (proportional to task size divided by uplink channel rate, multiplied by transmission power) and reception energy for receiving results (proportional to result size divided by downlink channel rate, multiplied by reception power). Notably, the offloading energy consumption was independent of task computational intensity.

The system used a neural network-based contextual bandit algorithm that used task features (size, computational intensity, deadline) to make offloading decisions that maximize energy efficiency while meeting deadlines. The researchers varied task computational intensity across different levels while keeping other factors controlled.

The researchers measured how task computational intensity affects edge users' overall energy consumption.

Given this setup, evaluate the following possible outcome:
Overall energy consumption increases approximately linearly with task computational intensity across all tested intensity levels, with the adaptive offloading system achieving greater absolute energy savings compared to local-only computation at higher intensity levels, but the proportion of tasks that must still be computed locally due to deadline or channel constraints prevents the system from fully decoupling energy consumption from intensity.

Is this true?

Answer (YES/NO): NO